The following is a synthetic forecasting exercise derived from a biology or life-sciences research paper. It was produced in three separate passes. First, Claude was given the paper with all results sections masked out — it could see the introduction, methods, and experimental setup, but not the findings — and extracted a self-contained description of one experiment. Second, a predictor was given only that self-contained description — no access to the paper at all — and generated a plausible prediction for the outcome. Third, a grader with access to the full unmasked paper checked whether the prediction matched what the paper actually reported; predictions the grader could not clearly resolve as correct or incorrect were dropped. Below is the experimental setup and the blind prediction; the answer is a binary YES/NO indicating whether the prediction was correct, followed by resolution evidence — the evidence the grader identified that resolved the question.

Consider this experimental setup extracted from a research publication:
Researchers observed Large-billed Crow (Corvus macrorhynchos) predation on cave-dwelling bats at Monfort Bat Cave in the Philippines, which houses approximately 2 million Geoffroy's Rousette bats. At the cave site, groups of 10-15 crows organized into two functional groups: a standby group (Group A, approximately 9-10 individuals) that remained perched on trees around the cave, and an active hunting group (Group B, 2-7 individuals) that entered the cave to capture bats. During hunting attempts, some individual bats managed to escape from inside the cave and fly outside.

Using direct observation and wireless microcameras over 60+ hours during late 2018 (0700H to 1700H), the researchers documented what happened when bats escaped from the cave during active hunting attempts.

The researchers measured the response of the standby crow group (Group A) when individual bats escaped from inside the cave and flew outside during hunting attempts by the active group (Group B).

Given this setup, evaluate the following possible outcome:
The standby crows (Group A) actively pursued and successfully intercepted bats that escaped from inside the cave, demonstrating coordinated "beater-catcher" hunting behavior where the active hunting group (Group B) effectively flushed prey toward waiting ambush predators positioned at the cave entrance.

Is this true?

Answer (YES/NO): NO